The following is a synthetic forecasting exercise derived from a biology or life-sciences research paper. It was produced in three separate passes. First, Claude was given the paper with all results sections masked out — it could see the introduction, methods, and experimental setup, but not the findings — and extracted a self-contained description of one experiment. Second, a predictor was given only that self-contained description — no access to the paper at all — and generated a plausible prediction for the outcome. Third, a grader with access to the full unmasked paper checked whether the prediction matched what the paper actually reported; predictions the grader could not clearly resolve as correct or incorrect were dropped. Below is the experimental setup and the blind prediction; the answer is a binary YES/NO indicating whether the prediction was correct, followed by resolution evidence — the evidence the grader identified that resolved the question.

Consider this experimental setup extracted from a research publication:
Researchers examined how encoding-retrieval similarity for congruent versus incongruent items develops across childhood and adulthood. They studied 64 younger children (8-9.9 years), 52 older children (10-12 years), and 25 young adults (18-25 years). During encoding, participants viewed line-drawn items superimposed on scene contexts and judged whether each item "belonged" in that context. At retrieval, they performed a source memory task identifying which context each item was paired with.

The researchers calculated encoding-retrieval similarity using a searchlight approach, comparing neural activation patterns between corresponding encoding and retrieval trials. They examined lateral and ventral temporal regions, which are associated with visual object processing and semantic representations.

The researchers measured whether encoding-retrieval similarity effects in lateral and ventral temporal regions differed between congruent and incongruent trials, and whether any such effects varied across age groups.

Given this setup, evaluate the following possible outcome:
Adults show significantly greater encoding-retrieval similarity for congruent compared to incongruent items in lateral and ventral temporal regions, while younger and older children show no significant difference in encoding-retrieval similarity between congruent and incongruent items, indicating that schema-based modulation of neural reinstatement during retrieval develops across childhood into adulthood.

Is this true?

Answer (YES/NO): NO